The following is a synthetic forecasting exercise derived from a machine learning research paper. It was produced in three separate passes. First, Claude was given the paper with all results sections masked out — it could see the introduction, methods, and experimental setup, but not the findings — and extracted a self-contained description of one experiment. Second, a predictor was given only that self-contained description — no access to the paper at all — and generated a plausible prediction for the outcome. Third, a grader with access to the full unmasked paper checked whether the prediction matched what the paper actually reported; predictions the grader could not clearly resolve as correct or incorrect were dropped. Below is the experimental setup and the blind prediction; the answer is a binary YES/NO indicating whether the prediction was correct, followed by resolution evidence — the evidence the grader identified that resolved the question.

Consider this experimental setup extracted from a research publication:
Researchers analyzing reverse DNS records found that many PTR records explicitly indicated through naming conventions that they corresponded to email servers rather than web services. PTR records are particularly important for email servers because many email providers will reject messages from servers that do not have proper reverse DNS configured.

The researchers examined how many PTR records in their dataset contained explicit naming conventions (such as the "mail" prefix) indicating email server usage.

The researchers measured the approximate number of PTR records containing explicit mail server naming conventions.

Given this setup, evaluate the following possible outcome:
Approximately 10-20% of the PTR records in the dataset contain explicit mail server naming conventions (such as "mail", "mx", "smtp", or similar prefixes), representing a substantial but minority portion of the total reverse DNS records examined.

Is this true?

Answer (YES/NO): NO